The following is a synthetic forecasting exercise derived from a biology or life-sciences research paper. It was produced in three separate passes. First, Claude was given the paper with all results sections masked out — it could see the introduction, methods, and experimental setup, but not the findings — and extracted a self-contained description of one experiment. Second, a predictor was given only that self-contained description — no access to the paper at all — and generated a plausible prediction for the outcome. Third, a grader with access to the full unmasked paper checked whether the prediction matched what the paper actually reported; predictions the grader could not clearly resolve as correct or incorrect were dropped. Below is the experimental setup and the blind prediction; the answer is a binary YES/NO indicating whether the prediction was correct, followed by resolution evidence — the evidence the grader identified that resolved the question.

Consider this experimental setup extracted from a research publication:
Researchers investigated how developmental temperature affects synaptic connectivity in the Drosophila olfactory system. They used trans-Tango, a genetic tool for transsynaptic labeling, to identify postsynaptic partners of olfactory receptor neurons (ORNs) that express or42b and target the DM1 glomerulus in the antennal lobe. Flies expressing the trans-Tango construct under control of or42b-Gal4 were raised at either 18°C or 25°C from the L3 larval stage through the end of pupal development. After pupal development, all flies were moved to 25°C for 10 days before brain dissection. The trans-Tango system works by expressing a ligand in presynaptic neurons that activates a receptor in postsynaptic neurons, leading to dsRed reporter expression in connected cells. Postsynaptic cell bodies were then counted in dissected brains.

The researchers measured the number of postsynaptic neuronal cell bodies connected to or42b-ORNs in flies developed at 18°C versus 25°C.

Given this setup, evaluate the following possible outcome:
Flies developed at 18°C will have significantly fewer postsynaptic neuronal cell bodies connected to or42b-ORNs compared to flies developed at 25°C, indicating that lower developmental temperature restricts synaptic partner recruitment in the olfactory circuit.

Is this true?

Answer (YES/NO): NO